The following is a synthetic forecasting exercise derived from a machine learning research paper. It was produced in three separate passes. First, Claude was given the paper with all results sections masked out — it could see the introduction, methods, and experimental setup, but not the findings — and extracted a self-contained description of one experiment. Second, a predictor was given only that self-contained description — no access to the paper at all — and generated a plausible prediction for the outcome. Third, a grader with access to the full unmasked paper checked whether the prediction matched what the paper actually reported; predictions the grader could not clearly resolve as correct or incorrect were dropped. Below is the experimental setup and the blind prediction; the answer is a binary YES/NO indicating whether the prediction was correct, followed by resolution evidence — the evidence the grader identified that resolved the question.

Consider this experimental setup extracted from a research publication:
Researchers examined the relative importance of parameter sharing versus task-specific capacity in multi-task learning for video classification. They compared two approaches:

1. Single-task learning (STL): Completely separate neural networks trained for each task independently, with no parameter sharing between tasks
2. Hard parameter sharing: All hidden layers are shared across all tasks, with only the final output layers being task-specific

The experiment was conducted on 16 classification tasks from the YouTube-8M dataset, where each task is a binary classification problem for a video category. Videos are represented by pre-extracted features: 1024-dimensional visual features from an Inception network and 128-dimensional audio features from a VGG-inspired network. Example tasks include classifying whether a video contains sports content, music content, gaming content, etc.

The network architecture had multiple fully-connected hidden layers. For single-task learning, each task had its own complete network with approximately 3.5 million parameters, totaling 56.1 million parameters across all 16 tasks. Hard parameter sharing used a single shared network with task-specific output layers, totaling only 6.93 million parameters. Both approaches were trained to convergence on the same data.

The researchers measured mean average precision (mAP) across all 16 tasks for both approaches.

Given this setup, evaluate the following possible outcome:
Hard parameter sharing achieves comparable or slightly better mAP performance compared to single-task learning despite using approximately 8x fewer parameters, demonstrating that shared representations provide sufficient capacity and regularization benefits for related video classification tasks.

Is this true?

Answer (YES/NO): NO